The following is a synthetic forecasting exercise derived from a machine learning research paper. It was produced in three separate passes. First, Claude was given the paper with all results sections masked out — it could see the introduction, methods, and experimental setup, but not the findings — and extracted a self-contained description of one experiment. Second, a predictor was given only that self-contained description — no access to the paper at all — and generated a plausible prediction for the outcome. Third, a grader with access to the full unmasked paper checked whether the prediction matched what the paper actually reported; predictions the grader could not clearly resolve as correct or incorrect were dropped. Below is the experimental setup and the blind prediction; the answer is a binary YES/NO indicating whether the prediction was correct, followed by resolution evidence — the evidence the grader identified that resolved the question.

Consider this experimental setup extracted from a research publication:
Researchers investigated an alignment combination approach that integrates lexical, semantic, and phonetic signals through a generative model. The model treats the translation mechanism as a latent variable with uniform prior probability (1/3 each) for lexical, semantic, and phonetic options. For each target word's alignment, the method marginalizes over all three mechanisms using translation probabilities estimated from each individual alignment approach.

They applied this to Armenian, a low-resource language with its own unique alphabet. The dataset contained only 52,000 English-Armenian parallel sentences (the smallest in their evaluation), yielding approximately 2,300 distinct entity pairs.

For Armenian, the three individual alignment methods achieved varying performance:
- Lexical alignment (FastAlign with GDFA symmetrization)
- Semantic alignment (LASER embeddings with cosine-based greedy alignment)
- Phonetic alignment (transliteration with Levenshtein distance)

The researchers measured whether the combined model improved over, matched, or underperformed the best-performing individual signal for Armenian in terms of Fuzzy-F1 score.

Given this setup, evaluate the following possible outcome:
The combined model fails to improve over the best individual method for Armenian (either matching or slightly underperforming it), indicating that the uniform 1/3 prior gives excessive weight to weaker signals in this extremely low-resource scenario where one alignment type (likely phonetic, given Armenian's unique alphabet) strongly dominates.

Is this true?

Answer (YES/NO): YES